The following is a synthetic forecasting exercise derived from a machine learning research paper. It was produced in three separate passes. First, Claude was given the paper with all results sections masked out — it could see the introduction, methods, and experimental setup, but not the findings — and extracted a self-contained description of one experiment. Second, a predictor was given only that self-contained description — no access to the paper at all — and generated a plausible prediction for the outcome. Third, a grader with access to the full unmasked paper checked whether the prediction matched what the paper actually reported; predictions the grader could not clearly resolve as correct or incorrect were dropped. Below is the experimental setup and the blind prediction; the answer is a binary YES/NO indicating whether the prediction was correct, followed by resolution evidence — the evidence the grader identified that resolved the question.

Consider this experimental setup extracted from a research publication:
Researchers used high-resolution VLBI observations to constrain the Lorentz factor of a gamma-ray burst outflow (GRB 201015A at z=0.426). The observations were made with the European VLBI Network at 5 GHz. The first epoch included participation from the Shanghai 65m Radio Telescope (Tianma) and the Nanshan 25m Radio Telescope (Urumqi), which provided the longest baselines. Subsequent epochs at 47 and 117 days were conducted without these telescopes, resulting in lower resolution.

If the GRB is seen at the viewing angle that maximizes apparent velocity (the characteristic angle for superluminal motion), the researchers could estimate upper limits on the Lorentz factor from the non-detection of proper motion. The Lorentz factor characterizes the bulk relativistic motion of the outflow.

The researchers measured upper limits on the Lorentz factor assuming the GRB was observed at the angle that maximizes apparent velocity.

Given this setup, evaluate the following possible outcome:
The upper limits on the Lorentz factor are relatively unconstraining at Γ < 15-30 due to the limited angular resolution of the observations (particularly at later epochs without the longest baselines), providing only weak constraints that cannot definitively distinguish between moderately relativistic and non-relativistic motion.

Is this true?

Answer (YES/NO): NO